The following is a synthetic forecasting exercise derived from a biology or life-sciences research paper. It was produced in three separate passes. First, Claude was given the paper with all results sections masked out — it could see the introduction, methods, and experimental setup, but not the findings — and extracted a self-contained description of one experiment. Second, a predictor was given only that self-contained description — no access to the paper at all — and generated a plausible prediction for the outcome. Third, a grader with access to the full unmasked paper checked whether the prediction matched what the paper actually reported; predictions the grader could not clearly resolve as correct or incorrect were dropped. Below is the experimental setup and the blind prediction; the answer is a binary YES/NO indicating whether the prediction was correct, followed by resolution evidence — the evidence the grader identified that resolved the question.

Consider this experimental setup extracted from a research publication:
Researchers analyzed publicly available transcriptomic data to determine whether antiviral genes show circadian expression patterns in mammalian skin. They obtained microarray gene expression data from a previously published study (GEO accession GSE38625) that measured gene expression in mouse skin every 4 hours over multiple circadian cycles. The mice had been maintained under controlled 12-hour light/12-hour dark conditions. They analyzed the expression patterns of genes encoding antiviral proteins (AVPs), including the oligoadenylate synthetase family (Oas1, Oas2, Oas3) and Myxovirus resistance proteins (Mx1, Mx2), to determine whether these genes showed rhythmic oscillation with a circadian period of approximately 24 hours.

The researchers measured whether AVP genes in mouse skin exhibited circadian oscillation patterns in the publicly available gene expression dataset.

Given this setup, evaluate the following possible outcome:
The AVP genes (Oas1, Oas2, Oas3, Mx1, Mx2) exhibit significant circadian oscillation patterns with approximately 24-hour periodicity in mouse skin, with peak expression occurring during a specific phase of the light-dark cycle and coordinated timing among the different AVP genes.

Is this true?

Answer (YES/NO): YES